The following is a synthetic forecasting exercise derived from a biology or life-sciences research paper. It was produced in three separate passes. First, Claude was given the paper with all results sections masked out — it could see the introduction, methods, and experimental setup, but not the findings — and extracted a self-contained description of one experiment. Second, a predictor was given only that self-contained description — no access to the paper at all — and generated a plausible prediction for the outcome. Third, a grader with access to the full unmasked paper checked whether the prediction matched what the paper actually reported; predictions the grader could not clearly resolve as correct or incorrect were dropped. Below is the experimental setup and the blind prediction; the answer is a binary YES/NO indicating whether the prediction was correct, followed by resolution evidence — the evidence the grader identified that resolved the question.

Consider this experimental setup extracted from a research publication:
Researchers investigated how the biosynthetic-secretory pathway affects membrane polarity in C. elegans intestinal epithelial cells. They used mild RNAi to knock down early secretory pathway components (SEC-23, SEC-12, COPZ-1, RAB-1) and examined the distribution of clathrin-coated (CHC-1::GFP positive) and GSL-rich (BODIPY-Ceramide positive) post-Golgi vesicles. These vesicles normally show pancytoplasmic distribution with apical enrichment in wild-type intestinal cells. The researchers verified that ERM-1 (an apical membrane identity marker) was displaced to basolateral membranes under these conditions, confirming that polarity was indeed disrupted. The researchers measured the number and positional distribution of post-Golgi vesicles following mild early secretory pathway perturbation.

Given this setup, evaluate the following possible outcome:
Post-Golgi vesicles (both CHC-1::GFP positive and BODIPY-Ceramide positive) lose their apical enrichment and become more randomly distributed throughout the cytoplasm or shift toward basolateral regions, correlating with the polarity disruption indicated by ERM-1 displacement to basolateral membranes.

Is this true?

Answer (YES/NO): NO